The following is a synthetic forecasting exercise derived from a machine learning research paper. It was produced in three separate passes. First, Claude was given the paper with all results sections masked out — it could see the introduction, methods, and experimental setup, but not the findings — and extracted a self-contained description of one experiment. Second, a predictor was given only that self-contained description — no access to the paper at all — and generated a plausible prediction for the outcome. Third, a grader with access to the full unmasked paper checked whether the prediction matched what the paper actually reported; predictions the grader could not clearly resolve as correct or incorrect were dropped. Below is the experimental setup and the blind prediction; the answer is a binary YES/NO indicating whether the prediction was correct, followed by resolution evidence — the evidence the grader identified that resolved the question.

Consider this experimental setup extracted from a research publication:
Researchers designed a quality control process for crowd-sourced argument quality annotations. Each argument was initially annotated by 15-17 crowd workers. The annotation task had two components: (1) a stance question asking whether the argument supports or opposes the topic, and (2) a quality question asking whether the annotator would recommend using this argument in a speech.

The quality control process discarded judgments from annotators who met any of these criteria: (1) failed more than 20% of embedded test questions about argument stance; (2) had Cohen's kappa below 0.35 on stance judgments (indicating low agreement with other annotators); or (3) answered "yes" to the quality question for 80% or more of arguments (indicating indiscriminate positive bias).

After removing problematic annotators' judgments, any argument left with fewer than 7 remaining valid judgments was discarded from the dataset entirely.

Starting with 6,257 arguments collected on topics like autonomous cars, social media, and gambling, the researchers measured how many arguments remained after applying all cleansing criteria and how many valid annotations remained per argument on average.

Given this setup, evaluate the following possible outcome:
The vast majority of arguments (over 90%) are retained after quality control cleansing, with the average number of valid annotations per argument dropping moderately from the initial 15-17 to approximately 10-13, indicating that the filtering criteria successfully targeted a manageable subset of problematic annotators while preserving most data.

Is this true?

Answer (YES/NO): NO